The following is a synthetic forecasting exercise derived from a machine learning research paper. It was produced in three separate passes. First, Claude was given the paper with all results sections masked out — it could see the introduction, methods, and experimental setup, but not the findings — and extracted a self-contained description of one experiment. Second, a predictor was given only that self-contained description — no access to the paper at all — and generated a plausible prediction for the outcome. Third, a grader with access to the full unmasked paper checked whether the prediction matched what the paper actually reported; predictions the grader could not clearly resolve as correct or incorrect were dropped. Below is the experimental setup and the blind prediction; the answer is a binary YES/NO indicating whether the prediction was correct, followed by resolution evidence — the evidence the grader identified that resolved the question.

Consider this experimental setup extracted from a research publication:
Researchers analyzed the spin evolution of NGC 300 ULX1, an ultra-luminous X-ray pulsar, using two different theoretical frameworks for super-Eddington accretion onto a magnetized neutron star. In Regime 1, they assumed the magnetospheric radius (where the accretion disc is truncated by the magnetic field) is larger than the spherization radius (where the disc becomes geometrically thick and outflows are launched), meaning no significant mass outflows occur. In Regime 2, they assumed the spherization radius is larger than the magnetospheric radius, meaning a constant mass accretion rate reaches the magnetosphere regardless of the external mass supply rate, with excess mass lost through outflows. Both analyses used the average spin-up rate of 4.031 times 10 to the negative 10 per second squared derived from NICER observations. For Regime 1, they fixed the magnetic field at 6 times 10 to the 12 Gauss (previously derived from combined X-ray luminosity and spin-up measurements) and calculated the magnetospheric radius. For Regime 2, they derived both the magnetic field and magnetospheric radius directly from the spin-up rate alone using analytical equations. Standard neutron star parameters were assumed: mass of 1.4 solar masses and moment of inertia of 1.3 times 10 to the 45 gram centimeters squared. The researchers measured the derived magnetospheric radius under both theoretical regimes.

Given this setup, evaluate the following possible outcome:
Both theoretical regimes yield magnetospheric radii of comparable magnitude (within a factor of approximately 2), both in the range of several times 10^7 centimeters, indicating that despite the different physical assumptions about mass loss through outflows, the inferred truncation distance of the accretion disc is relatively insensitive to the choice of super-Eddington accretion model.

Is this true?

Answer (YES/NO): NO